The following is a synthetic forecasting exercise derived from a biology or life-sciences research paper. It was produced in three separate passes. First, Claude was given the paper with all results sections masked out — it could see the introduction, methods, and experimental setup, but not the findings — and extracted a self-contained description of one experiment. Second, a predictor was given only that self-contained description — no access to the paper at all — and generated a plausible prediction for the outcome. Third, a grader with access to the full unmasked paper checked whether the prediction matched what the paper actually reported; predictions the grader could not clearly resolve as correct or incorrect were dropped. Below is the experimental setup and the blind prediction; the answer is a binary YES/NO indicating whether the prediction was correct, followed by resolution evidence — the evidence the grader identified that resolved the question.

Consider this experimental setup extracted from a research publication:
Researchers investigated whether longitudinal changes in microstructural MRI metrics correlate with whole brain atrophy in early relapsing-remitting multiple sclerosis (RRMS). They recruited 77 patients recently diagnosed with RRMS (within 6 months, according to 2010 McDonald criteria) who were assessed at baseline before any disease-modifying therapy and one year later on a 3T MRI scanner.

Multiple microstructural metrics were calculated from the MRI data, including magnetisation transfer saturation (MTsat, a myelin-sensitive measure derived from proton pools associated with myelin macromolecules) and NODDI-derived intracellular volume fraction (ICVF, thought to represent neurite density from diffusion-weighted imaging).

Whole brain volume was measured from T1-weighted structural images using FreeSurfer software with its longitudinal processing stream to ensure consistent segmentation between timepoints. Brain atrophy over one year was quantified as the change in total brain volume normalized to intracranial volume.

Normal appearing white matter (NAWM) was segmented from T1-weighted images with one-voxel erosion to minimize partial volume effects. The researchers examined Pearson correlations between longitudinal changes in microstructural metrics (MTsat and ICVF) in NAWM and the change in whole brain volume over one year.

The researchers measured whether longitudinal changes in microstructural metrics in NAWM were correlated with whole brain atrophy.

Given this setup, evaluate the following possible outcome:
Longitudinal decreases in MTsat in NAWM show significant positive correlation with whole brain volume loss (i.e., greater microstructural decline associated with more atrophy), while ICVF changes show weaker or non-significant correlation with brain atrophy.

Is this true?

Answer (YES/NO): NO